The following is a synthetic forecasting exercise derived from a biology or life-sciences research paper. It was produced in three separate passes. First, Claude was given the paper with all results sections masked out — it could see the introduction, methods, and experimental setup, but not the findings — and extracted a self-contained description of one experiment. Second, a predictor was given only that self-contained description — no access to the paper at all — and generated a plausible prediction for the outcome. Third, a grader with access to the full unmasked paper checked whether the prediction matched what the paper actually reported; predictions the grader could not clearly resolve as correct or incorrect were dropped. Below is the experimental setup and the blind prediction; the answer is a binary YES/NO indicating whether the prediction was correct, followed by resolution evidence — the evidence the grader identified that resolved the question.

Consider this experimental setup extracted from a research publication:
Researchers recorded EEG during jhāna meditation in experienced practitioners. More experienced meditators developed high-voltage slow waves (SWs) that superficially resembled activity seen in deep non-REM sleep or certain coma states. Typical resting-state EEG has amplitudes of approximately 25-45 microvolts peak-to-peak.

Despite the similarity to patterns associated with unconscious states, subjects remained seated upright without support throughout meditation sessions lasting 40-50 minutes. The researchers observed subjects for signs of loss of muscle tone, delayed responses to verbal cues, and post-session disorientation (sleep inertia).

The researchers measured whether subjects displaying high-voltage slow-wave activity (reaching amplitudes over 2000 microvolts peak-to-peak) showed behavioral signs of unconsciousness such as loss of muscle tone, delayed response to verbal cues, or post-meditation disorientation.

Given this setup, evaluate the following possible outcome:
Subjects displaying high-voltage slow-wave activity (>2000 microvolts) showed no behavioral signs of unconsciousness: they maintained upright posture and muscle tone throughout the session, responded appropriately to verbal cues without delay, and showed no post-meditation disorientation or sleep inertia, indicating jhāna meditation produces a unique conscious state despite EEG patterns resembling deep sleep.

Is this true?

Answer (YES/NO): YES